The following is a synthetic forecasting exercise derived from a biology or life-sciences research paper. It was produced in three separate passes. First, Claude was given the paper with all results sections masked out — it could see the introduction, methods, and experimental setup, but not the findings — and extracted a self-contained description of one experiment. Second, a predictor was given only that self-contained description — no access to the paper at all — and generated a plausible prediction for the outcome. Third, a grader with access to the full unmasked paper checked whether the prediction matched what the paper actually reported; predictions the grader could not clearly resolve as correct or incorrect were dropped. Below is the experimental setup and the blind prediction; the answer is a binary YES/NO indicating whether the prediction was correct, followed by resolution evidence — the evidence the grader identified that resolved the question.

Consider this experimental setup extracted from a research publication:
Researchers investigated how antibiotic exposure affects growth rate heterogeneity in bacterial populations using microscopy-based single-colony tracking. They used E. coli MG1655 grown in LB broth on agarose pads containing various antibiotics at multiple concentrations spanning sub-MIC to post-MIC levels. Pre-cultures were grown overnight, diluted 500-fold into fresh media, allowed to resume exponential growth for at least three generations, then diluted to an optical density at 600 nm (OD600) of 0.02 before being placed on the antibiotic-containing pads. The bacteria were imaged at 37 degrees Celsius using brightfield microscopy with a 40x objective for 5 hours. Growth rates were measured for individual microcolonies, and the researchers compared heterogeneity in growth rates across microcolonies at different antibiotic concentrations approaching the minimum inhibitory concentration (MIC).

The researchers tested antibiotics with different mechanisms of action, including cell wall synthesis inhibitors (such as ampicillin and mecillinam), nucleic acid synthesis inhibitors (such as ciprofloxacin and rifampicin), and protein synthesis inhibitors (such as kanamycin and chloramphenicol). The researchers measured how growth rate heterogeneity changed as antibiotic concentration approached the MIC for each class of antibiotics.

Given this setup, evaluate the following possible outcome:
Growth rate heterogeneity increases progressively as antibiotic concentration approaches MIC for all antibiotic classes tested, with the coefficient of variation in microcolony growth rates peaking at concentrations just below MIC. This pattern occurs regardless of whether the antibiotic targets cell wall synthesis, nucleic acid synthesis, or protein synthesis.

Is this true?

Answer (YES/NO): NO